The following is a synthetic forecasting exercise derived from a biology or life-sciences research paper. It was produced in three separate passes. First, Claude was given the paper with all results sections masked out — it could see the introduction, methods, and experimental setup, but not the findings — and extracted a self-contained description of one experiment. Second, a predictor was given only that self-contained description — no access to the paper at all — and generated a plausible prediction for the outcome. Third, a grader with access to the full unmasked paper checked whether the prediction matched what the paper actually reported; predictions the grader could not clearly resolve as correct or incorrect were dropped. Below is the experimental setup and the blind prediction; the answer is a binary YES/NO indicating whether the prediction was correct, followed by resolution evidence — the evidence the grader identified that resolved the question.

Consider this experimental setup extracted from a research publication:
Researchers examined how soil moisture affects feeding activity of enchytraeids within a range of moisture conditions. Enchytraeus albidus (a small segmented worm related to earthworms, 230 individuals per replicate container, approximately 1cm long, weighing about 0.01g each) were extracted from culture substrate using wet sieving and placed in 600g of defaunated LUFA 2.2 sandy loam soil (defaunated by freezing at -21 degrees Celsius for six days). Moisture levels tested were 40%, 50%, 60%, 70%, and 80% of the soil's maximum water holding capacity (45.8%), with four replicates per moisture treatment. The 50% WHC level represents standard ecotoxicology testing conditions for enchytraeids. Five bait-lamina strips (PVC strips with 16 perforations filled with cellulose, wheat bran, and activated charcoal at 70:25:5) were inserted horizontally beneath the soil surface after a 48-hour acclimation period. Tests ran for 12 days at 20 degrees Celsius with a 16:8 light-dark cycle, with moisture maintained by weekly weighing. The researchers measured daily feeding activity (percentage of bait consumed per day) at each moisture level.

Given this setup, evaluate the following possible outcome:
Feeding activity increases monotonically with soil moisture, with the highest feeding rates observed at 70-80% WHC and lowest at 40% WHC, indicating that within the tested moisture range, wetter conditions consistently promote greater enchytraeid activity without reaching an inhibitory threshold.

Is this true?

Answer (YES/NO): NO